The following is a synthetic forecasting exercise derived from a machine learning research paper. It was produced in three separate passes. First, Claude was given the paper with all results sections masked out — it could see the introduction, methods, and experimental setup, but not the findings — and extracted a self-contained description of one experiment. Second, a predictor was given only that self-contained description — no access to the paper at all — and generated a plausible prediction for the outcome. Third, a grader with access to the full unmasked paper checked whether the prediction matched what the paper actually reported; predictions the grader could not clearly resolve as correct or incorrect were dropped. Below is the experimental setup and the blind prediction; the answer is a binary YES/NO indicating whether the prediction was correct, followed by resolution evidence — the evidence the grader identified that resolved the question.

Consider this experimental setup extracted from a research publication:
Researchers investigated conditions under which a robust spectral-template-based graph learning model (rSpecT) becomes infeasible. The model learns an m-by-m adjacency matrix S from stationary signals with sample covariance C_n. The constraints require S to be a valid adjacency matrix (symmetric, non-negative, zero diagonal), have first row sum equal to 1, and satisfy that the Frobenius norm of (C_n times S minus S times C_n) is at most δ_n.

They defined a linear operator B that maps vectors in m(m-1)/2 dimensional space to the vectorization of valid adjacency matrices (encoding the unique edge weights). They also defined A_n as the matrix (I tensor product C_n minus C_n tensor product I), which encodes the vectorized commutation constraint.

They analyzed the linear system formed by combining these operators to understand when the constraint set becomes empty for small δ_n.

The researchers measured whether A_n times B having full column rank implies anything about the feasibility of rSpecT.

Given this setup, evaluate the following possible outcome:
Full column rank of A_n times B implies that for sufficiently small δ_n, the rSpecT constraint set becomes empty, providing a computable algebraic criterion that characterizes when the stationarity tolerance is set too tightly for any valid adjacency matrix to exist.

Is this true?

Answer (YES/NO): YES